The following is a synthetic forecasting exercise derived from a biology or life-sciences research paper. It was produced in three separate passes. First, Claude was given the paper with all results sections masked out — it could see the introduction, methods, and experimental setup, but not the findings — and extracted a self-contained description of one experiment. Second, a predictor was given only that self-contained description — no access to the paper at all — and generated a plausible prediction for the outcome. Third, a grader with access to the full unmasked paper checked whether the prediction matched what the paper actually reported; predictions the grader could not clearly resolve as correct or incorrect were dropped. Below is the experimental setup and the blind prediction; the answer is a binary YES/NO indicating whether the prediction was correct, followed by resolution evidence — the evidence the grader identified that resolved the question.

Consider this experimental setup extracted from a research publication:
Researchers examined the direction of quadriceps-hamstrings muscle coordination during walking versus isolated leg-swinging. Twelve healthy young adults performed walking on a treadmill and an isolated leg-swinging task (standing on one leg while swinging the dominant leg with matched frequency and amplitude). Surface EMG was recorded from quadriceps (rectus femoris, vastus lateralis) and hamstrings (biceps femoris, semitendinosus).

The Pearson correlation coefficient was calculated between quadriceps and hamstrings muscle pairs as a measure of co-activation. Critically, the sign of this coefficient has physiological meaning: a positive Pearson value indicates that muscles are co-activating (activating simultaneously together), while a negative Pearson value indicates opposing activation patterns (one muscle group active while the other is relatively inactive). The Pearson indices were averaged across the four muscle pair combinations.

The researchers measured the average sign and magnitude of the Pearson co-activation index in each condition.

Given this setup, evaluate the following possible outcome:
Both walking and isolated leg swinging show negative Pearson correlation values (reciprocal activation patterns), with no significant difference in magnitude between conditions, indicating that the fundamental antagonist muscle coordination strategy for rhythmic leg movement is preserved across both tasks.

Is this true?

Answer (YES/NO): NO